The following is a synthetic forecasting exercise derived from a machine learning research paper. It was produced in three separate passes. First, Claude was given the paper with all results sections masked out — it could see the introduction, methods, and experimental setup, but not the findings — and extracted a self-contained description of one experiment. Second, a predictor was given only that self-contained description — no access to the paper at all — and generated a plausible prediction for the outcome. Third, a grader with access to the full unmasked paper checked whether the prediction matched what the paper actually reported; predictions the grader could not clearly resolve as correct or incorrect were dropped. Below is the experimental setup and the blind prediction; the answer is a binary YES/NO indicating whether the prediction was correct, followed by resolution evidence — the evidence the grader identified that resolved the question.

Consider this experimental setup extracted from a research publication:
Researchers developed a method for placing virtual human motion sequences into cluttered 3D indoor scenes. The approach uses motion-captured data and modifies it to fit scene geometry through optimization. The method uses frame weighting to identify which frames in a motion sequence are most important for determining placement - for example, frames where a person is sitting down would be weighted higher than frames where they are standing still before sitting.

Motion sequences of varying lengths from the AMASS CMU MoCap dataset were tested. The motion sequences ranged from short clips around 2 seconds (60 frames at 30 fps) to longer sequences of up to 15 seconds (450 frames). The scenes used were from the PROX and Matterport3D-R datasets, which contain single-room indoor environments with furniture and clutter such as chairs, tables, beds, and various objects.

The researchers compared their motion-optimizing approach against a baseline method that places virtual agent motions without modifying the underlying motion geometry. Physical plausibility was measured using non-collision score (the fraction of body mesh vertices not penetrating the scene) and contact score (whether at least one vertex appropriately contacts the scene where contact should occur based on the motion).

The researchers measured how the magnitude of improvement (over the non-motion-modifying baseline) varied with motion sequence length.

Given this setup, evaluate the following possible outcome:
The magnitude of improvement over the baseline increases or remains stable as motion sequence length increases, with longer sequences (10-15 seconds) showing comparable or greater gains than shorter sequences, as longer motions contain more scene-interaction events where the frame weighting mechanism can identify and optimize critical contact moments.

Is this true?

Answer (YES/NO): YES